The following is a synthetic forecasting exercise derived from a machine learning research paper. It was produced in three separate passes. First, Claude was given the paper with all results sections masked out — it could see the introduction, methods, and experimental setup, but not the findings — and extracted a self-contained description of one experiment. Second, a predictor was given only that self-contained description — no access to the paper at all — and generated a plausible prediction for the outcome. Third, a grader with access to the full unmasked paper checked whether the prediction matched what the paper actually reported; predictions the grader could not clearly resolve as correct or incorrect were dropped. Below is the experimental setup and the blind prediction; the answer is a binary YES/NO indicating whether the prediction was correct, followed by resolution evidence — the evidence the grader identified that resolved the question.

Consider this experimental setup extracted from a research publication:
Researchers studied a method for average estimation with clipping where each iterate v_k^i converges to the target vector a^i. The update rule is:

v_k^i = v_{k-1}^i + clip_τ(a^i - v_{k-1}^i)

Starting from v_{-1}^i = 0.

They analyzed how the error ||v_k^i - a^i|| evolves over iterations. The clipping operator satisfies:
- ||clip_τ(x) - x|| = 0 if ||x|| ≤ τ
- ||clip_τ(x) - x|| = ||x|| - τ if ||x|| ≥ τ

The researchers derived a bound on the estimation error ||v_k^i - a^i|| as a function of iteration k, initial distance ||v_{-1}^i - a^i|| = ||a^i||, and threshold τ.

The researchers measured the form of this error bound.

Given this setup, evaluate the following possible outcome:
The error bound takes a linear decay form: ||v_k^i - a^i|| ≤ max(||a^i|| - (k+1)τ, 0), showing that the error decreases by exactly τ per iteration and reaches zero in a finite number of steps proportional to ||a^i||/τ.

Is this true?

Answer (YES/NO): YES